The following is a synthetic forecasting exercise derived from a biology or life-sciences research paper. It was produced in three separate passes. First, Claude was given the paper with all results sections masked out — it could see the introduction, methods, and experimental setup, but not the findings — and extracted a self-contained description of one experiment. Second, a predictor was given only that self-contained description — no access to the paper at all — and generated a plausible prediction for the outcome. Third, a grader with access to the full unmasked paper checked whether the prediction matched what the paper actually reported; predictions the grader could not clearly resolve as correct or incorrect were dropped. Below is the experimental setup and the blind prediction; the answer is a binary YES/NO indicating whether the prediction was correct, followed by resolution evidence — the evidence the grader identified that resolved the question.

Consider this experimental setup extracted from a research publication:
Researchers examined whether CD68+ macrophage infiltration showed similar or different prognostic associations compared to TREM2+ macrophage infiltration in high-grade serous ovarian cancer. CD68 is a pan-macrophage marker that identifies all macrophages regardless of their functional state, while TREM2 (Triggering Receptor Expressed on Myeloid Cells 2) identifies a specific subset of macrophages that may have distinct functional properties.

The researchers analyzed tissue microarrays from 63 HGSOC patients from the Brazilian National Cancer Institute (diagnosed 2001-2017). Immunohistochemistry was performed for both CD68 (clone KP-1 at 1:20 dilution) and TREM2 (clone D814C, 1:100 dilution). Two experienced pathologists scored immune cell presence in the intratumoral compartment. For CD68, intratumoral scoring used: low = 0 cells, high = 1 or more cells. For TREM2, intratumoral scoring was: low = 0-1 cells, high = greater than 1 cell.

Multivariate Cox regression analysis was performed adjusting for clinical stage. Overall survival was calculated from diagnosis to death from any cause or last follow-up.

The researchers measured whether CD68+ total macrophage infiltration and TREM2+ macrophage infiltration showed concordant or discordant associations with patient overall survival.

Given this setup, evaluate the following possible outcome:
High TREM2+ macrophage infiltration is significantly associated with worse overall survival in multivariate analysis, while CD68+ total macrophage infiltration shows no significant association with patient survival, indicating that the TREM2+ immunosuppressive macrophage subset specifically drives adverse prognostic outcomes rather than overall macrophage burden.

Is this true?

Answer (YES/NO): NO